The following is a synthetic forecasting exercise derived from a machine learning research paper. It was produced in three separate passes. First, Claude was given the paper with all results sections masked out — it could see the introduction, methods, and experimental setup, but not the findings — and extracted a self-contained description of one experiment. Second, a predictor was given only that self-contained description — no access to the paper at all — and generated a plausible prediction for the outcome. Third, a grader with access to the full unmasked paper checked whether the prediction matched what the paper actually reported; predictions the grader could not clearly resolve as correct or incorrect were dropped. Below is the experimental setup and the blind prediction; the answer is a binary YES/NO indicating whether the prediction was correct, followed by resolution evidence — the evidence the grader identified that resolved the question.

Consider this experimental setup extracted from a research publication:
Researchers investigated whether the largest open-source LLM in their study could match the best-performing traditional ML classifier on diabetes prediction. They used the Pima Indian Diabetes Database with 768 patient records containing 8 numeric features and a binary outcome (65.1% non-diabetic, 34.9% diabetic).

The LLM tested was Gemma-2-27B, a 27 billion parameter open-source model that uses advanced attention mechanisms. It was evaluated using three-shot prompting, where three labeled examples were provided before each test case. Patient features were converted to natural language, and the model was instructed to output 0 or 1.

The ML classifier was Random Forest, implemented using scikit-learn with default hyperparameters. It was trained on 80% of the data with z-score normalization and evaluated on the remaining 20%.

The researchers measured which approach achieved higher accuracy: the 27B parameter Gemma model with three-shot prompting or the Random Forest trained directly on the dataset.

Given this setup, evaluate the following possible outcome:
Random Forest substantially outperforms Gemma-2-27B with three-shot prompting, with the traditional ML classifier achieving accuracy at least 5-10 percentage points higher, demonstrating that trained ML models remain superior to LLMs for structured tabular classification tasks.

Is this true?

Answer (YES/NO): NO